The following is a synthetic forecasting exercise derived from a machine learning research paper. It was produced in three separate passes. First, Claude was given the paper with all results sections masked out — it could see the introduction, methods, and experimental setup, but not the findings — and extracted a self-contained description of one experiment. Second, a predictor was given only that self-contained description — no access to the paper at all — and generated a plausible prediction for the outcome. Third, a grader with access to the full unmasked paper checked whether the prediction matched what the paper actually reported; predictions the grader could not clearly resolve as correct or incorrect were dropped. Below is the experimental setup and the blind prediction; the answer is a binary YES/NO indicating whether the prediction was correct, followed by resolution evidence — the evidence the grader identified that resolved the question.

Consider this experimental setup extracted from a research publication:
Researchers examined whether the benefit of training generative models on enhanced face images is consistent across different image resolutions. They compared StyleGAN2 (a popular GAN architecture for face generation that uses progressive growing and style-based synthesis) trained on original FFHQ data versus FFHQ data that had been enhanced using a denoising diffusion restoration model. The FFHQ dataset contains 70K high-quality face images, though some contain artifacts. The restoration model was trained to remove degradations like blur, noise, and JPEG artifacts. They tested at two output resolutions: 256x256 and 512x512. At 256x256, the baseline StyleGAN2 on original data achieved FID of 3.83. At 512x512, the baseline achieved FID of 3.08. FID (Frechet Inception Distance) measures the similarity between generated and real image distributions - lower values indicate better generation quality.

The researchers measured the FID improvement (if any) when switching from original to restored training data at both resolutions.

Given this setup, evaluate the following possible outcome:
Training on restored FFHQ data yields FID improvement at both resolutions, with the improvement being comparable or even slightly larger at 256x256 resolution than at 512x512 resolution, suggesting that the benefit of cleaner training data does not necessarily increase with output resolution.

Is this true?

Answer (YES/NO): YES